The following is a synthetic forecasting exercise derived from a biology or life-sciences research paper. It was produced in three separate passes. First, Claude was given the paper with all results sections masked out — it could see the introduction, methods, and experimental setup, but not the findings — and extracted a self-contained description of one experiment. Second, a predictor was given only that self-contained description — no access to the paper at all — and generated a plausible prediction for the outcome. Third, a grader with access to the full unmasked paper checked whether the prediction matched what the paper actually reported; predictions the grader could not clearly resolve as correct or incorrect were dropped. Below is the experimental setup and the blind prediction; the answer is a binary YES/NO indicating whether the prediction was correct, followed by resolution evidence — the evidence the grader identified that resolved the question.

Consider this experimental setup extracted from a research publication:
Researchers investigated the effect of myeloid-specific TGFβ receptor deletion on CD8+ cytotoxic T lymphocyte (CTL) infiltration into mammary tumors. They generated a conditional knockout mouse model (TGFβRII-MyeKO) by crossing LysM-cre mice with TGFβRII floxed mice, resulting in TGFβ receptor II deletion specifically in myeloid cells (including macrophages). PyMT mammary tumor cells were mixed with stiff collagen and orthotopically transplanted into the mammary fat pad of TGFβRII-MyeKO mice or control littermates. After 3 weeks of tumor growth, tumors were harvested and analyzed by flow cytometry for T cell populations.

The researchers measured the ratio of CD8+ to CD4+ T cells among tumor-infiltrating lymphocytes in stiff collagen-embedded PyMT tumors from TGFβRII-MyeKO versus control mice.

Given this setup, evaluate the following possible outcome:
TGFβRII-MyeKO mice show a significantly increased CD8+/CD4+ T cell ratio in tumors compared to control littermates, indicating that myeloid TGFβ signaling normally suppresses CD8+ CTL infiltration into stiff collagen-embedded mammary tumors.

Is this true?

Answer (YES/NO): YES